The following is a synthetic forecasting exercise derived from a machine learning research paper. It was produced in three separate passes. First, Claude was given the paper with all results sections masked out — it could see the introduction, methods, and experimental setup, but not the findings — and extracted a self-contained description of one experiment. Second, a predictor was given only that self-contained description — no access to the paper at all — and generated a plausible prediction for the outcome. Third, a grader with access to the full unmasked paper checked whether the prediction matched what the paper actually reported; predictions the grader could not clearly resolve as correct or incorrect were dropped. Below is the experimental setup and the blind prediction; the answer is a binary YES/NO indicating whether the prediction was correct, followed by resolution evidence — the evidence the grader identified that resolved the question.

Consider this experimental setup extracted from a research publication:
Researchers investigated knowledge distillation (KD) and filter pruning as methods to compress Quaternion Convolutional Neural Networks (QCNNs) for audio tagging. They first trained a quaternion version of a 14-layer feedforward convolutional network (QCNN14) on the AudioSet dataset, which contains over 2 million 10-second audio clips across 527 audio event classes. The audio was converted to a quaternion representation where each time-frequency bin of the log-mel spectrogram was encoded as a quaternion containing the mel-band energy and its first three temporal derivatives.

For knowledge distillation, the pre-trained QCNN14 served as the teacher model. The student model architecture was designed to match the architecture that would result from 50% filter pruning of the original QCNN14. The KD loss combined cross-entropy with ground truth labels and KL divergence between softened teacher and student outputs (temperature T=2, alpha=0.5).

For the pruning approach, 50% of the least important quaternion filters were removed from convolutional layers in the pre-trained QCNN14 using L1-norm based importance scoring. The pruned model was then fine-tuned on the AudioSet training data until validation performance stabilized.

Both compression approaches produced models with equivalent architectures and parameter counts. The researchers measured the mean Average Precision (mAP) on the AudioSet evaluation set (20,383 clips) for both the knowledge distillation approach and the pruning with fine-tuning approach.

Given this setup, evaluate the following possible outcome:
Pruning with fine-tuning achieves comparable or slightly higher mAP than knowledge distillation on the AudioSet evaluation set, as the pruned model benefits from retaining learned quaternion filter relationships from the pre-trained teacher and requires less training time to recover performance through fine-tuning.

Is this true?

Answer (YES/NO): YES